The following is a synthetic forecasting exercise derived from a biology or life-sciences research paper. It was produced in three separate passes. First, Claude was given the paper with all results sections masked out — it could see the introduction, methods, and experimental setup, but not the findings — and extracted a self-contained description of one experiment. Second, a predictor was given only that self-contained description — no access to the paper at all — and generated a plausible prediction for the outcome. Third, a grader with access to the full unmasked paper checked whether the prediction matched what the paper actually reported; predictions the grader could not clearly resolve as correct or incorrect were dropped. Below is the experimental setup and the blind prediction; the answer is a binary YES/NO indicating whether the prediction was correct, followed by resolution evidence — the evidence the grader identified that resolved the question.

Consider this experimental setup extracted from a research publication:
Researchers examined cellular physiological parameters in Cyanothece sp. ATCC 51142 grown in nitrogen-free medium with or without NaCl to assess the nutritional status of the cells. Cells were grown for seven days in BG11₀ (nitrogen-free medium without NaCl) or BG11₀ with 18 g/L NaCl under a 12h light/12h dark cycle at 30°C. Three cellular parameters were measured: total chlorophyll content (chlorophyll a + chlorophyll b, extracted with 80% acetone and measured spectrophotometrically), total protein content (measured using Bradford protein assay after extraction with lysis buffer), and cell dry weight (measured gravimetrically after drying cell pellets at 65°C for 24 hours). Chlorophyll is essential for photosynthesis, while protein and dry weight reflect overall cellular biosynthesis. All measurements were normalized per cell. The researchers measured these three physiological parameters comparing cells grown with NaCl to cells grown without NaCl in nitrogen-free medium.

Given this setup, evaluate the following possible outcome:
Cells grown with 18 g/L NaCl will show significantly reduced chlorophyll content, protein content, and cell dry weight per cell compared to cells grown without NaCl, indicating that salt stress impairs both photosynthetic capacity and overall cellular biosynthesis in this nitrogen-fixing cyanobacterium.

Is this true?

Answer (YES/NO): NO